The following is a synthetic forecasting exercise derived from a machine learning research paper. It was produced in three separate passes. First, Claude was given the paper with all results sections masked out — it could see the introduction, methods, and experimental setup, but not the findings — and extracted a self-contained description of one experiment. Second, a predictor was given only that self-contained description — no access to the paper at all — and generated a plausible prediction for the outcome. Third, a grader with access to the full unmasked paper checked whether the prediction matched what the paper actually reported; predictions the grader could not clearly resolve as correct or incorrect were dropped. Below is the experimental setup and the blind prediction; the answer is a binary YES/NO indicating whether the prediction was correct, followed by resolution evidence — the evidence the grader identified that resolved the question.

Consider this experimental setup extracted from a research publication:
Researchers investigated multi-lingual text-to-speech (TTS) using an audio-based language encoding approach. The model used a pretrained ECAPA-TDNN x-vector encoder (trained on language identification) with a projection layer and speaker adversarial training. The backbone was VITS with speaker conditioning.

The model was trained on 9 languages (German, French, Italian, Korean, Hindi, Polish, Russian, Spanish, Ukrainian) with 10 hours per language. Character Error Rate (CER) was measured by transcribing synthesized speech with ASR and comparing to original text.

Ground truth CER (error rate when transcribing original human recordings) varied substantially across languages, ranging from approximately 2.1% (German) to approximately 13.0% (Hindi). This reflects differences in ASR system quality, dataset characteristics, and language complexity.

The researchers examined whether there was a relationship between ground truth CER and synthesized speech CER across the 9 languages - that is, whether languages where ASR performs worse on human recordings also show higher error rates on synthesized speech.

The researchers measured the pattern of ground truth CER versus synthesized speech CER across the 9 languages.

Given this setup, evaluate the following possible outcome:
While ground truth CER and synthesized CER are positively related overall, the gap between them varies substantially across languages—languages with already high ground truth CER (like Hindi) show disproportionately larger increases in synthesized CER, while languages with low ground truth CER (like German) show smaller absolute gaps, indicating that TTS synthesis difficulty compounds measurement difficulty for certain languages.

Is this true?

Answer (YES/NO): NO